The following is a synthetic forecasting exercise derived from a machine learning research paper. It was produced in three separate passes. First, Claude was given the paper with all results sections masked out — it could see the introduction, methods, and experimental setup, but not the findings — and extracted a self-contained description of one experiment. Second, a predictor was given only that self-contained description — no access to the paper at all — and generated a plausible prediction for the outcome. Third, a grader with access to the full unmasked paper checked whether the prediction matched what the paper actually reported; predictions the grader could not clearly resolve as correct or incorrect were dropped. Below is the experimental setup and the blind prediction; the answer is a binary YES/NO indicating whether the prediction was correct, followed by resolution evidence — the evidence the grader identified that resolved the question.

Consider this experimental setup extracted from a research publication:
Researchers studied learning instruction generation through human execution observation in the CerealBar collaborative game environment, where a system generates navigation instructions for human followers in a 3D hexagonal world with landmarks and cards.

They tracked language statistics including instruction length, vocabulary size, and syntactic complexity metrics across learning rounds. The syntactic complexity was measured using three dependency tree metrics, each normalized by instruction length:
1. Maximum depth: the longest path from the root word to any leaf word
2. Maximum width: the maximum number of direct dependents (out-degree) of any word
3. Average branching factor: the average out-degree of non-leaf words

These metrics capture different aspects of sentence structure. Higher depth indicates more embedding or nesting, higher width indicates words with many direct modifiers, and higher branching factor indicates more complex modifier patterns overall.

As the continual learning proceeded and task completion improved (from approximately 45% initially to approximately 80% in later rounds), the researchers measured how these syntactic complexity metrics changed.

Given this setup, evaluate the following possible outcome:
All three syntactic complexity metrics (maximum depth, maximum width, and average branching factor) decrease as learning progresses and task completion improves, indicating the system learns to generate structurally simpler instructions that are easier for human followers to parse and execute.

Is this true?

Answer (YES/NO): NO